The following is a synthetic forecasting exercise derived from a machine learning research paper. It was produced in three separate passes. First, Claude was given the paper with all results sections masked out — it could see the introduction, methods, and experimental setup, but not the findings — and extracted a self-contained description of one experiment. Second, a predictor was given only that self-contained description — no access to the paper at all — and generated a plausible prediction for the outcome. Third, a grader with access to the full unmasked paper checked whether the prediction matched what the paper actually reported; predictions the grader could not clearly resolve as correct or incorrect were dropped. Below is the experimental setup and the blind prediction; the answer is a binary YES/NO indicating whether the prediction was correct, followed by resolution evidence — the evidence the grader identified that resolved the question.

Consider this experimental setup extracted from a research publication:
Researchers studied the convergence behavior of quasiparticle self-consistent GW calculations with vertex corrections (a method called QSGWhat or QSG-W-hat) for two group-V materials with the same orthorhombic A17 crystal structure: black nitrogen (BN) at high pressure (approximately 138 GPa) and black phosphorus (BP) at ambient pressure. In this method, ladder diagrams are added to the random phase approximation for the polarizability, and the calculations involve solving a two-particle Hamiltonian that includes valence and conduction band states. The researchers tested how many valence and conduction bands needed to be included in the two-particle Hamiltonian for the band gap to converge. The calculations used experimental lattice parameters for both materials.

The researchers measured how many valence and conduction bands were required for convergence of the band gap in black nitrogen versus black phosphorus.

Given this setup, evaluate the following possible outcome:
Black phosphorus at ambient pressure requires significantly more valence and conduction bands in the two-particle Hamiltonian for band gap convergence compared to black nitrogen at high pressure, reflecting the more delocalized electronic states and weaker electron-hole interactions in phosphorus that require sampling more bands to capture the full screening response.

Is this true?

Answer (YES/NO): NO